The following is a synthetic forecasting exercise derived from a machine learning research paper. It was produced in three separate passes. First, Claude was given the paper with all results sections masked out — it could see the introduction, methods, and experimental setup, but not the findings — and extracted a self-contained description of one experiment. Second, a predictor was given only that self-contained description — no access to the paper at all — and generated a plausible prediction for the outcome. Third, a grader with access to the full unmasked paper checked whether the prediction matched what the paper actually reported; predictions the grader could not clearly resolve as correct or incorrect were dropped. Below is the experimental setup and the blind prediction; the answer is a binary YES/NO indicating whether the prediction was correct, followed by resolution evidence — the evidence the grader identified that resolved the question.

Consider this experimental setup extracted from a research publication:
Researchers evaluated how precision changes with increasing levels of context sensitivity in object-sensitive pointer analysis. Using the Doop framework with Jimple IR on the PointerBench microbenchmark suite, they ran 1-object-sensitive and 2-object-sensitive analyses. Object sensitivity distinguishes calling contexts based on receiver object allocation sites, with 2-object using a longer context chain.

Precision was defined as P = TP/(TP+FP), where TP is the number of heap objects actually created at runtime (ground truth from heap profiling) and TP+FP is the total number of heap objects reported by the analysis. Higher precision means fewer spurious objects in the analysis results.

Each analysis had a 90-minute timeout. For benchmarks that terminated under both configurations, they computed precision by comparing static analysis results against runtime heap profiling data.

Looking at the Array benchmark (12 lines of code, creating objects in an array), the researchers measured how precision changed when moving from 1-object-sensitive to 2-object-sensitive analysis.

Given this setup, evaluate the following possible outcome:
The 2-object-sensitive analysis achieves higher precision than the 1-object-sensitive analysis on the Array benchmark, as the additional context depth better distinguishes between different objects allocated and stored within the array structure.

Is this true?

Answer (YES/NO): YES